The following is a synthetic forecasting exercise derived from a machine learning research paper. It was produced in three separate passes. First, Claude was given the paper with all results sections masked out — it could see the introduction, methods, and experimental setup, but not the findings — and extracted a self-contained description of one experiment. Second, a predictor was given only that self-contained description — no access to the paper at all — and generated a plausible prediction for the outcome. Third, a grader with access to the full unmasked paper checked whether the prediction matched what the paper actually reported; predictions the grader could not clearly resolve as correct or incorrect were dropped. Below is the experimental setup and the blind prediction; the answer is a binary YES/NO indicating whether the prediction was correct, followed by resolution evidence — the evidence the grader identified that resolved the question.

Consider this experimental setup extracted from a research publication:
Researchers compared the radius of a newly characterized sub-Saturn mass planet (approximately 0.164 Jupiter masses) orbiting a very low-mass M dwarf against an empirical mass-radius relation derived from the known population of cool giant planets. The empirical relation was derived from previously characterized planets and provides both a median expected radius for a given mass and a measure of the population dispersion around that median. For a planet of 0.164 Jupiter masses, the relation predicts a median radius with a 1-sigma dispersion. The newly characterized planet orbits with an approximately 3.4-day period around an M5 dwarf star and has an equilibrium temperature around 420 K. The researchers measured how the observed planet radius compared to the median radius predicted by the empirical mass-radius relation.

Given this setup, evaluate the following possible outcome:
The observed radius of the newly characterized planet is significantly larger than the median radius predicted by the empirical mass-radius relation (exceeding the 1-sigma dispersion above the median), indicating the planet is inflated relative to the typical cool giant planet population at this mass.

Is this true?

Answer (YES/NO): NO